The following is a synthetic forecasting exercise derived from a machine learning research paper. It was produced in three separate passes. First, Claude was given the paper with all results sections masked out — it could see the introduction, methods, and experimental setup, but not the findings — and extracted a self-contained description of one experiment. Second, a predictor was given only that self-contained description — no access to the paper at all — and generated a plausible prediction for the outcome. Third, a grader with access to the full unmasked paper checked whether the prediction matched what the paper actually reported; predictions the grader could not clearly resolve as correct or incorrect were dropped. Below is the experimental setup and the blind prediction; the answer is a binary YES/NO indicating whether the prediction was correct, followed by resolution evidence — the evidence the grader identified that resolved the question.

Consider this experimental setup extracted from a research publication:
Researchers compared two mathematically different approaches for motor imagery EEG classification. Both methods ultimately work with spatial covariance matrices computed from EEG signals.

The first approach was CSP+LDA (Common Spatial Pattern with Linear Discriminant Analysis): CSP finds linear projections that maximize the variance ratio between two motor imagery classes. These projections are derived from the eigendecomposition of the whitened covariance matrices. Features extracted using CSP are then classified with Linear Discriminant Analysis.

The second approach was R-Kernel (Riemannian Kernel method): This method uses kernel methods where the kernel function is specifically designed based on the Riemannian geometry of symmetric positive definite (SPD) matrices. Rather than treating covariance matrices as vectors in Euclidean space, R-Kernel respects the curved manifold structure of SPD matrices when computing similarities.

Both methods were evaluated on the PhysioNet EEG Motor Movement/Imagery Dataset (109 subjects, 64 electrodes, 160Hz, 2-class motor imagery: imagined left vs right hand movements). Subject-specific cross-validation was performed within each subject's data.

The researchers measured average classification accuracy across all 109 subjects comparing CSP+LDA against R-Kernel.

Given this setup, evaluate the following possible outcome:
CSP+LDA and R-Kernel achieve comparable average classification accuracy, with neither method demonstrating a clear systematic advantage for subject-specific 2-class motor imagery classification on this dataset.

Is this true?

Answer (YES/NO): YES